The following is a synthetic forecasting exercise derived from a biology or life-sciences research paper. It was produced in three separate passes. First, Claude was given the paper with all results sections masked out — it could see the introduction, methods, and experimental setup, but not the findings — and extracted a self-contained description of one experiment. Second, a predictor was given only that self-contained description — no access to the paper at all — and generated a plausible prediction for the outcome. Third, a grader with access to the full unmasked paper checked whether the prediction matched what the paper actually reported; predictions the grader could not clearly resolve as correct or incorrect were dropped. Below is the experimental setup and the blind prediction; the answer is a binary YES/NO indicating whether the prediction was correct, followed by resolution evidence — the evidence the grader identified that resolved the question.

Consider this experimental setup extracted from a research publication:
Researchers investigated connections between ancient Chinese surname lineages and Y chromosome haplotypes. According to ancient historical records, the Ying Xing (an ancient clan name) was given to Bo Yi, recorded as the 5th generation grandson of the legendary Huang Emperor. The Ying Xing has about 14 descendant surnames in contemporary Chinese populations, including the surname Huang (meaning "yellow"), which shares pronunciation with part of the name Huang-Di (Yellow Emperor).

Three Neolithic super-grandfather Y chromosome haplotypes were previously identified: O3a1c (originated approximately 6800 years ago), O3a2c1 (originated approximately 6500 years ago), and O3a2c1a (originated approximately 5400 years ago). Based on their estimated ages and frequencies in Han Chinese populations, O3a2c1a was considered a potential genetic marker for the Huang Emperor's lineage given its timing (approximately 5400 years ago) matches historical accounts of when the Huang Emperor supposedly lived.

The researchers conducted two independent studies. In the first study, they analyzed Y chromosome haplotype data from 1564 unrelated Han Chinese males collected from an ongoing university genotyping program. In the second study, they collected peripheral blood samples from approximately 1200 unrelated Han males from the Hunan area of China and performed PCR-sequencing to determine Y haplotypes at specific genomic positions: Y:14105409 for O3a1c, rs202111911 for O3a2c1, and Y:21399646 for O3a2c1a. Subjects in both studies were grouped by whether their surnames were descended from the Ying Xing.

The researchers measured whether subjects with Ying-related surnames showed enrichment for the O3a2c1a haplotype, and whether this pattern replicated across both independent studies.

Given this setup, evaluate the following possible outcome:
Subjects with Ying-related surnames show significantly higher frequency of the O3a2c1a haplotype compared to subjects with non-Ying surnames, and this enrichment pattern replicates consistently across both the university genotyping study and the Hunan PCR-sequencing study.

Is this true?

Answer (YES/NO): YES